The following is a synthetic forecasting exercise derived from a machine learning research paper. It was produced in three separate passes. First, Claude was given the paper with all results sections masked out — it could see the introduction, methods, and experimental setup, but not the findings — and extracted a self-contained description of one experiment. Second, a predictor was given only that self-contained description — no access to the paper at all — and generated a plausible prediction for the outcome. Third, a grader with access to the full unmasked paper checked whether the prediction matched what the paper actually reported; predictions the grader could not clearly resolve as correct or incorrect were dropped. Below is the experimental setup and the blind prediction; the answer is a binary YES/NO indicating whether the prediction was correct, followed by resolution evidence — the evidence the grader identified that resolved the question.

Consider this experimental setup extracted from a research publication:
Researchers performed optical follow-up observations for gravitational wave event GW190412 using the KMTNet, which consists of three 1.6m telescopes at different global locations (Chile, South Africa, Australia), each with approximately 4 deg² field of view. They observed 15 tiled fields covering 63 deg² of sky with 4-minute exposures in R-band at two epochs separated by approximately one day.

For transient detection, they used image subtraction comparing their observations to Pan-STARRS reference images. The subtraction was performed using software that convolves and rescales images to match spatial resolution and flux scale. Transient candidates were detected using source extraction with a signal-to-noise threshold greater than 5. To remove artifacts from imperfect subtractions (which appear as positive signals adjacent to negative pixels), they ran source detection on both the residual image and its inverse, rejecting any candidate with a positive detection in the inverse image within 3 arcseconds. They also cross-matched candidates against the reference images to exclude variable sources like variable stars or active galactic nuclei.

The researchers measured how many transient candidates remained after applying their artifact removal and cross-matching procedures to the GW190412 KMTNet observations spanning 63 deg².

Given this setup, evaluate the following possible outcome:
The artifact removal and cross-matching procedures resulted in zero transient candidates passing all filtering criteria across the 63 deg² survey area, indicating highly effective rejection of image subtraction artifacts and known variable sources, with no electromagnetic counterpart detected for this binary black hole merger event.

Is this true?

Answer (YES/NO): NO